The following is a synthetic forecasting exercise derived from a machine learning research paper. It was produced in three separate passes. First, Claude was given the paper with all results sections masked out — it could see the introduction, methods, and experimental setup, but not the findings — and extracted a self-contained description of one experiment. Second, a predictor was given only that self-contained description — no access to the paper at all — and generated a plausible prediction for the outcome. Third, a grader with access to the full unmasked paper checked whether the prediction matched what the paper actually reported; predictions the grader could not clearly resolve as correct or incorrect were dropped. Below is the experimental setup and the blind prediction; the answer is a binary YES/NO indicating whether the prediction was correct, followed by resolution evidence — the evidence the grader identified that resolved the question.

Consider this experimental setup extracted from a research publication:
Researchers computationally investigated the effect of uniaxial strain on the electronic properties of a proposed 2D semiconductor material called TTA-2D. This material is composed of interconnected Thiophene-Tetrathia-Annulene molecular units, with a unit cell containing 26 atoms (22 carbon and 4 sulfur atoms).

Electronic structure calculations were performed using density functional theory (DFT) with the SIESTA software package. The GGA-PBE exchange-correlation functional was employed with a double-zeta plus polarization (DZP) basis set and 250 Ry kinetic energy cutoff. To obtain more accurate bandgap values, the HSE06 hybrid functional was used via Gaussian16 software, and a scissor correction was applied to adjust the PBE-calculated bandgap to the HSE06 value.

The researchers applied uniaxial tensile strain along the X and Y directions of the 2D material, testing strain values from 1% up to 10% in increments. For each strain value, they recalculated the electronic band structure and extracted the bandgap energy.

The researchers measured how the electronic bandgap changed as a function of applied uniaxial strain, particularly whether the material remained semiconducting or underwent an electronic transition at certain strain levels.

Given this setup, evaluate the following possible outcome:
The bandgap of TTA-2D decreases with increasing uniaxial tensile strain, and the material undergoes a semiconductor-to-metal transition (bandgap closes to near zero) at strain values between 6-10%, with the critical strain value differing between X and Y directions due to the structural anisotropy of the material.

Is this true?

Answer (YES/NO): NO